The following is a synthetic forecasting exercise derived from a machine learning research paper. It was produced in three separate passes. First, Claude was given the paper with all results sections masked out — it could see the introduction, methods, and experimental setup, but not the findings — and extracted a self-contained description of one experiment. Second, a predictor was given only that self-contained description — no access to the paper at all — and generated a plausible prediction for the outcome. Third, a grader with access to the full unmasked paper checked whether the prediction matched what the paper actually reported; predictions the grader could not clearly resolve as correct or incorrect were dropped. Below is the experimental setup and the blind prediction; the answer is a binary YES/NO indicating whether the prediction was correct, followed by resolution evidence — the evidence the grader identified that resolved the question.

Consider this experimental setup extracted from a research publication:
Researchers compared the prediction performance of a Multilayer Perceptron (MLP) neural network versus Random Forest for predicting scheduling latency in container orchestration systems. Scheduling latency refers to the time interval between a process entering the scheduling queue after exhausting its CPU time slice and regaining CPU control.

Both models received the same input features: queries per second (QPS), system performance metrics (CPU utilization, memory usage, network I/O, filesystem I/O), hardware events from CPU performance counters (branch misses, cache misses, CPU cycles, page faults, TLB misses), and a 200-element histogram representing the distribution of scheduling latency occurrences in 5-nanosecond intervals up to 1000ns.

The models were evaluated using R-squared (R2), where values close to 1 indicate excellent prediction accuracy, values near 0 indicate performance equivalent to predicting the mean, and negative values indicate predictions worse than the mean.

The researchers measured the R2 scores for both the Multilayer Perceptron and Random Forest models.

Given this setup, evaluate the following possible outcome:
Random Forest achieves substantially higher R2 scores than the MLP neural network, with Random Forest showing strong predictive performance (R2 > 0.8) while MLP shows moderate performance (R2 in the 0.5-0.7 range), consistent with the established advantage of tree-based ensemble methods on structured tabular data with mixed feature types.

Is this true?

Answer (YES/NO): NO